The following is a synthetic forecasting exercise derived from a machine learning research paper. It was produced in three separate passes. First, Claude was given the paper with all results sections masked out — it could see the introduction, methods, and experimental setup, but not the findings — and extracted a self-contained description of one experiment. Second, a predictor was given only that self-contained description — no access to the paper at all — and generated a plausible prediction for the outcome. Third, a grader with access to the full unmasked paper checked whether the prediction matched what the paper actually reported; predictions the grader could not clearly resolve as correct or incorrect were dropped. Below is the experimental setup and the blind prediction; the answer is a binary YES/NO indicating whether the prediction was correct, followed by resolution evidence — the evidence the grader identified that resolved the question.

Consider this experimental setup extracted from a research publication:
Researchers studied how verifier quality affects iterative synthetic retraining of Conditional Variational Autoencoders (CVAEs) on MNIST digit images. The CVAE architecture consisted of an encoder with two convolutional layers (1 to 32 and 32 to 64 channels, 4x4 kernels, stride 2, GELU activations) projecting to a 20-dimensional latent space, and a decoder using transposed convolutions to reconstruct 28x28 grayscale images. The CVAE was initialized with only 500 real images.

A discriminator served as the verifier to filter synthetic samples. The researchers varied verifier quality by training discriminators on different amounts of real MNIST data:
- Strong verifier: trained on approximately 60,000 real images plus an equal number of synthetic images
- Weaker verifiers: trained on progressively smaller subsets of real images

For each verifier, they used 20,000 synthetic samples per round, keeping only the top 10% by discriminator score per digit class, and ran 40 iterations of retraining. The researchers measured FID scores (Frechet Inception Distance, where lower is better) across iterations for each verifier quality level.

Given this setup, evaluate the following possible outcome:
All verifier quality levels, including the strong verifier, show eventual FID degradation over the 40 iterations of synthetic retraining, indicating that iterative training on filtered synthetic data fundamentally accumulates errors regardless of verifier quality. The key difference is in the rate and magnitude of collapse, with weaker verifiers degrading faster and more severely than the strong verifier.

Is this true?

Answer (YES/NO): NO